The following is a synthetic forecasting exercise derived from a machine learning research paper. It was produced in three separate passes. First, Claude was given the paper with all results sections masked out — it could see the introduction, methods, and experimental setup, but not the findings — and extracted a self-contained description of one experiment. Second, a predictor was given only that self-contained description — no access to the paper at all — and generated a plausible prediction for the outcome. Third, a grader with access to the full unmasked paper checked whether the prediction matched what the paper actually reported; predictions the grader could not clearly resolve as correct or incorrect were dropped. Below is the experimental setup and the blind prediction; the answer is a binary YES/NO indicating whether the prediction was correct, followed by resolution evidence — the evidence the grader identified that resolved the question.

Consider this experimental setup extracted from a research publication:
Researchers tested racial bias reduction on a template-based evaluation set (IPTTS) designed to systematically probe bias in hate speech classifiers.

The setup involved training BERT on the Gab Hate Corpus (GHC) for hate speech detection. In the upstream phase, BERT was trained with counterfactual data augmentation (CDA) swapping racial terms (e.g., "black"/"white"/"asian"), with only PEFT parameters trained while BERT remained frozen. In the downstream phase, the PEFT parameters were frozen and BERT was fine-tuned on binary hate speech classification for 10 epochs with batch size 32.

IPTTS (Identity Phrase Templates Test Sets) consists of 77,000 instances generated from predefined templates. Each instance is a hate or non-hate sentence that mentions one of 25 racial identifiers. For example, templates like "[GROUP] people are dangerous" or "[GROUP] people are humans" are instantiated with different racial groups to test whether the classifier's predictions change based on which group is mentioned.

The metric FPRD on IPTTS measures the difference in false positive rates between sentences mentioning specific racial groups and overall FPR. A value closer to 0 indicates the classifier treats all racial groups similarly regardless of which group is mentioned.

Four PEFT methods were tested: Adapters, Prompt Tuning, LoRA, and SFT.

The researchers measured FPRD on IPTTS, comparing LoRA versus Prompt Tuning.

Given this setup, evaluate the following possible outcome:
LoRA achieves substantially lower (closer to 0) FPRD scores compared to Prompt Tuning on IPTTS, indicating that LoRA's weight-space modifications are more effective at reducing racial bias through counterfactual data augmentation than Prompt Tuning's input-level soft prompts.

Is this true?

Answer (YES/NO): NO